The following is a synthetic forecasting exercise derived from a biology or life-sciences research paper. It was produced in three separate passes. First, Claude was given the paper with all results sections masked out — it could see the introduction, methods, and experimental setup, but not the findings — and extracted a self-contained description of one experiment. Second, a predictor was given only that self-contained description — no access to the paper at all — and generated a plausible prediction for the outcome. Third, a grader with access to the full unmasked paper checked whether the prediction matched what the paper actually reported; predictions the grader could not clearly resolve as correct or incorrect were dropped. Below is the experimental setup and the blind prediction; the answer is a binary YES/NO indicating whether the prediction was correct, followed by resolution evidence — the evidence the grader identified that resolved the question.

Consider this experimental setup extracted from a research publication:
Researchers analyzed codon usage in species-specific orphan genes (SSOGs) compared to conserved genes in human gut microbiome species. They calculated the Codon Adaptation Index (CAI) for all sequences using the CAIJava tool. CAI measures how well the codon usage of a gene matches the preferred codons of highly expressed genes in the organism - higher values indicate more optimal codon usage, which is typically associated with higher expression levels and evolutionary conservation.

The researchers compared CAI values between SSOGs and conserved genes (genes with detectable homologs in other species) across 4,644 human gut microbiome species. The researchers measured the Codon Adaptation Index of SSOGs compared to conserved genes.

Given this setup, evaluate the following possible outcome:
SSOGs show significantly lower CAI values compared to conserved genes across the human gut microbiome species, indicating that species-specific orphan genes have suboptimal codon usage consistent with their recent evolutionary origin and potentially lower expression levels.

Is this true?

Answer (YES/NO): YES